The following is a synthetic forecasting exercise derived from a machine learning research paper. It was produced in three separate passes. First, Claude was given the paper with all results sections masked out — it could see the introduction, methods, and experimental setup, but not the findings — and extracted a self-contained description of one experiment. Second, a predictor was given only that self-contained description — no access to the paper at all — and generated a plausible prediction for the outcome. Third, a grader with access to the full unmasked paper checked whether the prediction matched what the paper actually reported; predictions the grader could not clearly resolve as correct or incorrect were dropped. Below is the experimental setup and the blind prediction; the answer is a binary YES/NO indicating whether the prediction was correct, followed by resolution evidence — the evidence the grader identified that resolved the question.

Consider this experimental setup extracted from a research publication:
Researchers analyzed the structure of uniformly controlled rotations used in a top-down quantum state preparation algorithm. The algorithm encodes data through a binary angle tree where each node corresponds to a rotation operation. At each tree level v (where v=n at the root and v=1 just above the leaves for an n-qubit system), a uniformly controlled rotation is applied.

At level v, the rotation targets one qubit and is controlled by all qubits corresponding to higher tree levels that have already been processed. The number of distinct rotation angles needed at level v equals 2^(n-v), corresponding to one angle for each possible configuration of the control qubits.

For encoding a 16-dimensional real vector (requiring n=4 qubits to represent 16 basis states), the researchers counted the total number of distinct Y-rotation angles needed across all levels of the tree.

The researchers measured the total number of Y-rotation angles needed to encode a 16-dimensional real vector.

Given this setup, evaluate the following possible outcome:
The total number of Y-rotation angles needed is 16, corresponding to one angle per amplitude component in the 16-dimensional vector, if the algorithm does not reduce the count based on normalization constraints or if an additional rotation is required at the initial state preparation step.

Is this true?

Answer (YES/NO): NO